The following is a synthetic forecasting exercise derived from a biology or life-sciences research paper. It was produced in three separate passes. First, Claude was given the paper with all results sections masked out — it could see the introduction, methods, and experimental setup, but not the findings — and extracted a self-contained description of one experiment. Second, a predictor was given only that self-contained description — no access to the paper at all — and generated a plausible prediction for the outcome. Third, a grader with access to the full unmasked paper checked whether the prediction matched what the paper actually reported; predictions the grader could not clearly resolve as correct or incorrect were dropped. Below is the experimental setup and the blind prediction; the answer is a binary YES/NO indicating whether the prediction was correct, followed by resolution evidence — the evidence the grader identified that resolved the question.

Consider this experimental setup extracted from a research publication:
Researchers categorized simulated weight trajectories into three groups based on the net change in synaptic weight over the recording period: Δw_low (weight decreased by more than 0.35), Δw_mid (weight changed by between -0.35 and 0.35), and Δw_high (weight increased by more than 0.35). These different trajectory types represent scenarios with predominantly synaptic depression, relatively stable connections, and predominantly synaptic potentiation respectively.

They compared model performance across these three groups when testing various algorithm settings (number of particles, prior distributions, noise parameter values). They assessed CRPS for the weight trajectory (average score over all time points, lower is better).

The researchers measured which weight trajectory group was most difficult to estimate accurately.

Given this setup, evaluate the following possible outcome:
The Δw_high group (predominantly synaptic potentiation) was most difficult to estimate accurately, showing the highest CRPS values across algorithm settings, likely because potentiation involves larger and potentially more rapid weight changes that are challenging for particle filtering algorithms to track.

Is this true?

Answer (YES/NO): NO